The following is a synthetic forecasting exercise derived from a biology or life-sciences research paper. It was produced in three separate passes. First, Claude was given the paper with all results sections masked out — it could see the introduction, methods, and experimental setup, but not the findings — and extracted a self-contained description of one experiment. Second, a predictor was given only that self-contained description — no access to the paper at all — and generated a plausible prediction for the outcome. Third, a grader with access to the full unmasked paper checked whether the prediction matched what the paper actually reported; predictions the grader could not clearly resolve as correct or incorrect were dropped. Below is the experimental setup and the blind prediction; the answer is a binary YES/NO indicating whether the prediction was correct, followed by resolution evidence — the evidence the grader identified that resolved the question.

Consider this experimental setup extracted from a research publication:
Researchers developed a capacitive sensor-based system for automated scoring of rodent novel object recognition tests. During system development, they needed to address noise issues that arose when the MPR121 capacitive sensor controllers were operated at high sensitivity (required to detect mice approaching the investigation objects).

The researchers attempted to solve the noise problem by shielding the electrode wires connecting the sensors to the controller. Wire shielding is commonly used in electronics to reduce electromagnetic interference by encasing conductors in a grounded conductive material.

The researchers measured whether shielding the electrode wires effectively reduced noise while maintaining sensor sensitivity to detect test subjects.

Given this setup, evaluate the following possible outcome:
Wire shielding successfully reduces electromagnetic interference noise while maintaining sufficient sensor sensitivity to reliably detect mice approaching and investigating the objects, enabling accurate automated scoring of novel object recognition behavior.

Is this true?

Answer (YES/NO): NO